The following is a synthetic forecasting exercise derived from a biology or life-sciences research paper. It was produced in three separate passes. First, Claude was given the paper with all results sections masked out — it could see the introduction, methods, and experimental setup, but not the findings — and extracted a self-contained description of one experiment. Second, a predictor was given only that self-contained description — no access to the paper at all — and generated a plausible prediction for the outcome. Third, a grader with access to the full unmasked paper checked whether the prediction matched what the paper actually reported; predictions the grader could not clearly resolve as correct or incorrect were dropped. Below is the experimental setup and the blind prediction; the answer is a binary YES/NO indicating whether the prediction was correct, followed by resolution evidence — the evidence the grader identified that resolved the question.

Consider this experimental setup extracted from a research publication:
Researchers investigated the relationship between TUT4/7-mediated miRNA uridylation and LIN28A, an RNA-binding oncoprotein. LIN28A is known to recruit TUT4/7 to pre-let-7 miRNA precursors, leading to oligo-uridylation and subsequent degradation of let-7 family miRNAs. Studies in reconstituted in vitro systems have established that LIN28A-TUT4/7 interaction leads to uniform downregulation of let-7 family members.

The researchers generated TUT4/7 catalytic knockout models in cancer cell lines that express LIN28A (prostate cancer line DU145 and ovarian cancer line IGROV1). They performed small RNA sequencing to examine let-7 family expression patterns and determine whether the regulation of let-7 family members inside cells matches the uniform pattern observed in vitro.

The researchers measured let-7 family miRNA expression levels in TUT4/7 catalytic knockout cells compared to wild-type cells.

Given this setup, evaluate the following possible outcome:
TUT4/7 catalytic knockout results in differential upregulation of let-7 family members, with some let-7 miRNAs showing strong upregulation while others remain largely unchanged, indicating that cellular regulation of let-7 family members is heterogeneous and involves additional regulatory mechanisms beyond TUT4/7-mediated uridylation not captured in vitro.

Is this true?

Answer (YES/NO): NO